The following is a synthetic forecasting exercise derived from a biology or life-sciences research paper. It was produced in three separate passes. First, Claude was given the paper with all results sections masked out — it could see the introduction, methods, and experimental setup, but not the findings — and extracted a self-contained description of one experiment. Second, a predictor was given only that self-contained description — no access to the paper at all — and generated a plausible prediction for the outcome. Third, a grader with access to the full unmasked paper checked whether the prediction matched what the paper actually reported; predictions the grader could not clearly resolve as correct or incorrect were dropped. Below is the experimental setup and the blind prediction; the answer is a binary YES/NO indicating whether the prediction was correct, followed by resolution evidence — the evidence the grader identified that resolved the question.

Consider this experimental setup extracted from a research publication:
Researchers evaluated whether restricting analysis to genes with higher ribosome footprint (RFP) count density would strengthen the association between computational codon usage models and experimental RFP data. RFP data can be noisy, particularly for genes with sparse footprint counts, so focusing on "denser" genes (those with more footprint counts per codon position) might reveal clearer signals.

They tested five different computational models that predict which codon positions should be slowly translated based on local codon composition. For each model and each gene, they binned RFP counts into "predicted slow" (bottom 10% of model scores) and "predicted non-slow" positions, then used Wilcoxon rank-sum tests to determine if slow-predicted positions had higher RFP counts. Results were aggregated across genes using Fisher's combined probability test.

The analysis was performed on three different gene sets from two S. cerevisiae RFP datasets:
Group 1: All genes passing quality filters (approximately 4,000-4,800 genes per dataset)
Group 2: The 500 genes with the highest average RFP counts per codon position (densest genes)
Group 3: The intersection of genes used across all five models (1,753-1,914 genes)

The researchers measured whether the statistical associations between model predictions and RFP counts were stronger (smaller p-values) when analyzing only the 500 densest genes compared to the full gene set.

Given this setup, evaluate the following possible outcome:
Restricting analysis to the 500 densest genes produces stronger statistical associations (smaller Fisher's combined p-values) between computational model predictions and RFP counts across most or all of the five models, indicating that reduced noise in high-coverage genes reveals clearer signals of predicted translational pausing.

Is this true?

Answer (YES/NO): NO